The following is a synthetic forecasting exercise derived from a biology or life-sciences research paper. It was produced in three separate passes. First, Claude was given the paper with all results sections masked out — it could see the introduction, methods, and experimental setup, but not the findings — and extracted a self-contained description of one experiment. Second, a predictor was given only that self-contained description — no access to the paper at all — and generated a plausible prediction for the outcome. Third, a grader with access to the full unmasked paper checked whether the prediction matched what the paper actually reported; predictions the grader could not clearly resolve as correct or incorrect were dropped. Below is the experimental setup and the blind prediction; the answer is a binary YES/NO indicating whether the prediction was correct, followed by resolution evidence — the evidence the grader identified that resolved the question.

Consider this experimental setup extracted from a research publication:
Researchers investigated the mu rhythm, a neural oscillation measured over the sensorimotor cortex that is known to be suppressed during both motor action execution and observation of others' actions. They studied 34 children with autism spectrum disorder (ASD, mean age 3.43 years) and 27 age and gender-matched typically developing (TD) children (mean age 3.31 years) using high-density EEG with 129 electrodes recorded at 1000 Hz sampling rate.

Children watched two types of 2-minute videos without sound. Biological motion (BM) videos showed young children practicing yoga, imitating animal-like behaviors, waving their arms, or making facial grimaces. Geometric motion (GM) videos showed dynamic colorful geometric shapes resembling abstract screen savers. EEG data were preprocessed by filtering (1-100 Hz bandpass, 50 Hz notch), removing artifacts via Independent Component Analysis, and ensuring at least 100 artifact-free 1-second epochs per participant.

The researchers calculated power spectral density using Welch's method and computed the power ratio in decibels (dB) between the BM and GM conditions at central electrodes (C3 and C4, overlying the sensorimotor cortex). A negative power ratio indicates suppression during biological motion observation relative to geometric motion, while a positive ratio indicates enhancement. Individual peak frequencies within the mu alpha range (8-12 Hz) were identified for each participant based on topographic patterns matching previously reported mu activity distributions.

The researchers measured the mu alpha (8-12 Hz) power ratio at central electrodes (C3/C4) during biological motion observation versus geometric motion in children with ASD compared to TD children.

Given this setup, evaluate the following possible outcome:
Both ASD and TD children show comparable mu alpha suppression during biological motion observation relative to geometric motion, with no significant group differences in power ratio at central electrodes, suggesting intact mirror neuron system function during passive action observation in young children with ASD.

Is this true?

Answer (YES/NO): YES